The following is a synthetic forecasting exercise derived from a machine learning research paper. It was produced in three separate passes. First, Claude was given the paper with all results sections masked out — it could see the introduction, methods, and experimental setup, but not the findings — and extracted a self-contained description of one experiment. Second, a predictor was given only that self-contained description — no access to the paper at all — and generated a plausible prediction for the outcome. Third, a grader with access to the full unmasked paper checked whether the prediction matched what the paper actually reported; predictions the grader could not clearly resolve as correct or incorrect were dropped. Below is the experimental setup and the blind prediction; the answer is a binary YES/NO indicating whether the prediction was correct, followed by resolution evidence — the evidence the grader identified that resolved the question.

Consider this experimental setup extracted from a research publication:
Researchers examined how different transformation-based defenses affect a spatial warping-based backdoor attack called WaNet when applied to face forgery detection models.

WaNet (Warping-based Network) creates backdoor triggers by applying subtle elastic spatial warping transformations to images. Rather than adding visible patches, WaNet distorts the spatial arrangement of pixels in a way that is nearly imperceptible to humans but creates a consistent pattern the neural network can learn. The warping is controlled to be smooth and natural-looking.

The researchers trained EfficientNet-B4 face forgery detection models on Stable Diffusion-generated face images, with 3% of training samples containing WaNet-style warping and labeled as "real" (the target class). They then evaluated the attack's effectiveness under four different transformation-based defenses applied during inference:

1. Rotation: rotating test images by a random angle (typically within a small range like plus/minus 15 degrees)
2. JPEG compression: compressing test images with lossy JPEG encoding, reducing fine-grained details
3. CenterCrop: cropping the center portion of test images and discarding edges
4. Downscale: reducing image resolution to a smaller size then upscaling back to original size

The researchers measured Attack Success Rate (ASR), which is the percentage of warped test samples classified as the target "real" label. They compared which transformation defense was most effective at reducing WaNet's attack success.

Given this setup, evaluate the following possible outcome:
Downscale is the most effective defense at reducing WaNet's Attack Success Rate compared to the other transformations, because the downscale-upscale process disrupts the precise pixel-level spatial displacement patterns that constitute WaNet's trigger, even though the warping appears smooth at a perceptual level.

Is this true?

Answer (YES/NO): NO